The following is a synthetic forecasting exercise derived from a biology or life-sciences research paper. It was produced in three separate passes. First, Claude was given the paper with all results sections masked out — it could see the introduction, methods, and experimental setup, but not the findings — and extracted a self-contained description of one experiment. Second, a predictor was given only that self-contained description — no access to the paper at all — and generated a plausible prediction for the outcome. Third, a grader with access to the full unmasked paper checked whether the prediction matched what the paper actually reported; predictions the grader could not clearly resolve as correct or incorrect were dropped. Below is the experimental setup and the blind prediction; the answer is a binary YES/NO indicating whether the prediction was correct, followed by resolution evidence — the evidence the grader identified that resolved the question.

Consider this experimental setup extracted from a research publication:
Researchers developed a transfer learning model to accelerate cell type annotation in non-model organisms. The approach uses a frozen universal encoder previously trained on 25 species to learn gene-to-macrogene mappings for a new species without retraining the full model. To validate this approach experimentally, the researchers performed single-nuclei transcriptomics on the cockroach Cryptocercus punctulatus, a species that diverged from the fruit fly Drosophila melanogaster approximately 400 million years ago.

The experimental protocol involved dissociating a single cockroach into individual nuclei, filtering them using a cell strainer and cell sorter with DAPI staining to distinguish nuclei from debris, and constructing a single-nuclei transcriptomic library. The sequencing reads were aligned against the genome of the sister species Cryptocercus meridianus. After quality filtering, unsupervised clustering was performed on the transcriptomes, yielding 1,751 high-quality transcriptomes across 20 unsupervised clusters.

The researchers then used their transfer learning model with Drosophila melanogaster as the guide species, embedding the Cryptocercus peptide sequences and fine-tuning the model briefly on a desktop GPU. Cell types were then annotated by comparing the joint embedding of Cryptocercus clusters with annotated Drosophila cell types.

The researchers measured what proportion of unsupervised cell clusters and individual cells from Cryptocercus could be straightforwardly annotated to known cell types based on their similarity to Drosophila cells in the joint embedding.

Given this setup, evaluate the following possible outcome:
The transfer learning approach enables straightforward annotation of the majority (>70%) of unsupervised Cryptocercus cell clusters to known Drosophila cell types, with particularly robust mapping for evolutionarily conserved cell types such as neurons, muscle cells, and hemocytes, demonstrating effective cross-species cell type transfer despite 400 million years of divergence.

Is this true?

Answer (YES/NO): NO